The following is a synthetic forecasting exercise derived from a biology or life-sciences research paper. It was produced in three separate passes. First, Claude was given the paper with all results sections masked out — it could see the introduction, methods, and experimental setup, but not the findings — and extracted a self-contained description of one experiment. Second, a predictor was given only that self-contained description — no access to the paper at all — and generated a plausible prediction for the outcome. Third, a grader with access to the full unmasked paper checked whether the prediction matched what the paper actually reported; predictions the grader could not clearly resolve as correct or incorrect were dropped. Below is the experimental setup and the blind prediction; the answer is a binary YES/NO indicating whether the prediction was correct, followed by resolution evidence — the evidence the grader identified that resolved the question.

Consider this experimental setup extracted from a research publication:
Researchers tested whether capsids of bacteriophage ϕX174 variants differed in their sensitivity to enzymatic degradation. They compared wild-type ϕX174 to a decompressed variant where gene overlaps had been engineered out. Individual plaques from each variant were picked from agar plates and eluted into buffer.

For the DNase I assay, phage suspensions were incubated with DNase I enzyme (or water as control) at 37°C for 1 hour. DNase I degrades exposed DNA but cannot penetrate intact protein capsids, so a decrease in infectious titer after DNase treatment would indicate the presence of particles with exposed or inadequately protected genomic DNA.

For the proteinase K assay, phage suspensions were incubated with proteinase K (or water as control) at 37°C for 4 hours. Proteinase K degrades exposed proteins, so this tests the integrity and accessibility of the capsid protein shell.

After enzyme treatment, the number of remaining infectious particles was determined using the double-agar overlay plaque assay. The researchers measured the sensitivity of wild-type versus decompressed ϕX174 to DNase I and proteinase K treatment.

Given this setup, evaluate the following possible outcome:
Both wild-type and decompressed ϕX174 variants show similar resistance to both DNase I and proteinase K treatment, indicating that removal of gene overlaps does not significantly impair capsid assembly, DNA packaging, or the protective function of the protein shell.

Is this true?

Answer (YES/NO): NO